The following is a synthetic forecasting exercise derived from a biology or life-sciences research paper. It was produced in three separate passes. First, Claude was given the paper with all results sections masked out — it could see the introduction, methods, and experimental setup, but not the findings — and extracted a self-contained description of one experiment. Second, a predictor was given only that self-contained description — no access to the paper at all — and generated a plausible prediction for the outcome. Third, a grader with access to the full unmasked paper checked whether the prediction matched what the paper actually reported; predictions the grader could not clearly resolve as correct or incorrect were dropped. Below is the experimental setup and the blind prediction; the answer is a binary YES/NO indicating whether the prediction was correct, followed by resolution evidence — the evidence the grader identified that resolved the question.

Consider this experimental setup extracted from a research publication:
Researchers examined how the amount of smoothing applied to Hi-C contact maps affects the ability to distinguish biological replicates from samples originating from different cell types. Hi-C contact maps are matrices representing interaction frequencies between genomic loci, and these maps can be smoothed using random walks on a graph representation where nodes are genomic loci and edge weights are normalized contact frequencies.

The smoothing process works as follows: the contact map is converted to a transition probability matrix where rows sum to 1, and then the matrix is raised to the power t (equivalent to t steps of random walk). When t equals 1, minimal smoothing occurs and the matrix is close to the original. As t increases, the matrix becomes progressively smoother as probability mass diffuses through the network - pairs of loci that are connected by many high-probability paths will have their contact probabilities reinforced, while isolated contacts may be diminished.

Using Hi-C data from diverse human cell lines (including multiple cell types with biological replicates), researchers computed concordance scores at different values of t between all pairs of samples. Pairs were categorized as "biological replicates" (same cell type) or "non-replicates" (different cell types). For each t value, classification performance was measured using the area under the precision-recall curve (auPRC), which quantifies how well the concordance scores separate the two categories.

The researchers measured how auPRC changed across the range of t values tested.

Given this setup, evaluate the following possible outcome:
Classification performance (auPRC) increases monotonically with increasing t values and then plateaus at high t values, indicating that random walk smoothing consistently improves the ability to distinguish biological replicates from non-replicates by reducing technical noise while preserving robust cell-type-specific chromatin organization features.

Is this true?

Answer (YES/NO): NO